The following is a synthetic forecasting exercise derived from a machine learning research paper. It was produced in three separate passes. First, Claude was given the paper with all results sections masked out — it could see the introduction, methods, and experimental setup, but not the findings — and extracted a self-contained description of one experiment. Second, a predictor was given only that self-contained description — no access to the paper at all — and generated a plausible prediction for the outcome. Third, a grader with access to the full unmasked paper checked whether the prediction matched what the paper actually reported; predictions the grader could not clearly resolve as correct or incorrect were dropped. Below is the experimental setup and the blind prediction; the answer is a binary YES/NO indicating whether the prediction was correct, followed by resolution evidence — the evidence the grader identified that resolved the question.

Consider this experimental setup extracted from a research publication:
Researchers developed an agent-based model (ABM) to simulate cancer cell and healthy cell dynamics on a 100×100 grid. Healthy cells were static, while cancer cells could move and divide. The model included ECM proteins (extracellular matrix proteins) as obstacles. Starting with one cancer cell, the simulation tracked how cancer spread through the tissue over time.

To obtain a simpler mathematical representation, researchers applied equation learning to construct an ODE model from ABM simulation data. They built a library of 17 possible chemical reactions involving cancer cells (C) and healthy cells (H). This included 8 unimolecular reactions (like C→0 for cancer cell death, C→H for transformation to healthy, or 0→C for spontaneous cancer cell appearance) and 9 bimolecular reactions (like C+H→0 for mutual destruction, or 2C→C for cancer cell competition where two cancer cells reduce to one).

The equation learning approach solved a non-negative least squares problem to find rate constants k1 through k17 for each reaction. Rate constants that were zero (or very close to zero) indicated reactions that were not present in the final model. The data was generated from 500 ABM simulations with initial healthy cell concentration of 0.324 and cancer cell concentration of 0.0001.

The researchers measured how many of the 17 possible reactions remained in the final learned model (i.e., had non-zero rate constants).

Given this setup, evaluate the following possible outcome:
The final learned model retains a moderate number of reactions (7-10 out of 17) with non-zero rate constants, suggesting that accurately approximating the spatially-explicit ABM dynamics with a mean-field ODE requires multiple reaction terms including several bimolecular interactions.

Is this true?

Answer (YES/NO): YES